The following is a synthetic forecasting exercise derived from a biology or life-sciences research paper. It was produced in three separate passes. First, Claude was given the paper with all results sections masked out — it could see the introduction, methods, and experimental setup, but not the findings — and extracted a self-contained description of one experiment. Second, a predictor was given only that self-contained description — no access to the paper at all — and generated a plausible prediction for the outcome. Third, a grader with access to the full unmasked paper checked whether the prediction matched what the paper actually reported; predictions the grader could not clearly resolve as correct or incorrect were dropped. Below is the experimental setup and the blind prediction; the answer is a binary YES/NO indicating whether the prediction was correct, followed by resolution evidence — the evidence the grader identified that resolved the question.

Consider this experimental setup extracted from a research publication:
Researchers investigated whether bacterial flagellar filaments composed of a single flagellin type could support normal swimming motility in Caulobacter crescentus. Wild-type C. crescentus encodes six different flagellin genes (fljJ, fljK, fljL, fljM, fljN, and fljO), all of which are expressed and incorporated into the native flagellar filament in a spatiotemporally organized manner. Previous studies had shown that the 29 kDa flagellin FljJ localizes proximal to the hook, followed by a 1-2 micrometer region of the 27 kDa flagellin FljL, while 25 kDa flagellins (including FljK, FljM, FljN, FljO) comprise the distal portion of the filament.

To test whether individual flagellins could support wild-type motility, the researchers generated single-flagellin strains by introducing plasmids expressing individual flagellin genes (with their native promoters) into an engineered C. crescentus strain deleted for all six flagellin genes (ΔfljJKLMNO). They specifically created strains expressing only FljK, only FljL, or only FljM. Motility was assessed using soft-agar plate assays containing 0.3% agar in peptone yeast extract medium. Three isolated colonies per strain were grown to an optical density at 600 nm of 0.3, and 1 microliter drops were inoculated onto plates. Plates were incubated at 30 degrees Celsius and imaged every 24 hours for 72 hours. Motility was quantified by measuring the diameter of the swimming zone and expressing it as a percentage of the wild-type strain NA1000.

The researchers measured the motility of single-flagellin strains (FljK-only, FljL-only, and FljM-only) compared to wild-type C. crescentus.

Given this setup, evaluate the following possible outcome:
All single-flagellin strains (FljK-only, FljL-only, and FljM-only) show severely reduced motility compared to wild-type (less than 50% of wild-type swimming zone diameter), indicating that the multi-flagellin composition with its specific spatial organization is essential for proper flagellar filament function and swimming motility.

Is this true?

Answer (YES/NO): NO